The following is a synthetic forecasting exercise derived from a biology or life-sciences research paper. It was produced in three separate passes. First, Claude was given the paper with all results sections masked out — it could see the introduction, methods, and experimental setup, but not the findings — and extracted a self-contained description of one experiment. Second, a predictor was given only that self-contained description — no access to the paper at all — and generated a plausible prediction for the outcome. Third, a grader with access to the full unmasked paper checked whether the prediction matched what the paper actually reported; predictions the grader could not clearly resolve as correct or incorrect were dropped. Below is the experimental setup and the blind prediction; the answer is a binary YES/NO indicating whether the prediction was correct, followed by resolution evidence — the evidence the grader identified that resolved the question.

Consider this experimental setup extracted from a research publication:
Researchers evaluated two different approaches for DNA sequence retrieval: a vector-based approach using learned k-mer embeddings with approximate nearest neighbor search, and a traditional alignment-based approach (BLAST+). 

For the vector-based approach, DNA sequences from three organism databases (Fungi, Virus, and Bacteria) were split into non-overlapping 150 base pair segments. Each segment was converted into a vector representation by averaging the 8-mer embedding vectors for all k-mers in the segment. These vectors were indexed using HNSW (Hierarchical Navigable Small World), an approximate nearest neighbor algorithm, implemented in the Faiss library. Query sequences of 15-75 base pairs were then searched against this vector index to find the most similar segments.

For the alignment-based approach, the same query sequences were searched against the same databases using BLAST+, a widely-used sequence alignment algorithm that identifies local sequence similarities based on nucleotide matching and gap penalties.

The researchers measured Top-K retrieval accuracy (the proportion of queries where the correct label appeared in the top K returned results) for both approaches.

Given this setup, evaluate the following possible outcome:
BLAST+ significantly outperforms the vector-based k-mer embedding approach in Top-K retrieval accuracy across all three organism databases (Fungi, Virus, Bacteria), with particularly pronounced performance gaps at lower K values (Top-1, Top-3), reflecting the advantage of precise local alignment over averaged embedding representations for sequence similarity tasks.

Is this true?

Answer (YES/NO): NO